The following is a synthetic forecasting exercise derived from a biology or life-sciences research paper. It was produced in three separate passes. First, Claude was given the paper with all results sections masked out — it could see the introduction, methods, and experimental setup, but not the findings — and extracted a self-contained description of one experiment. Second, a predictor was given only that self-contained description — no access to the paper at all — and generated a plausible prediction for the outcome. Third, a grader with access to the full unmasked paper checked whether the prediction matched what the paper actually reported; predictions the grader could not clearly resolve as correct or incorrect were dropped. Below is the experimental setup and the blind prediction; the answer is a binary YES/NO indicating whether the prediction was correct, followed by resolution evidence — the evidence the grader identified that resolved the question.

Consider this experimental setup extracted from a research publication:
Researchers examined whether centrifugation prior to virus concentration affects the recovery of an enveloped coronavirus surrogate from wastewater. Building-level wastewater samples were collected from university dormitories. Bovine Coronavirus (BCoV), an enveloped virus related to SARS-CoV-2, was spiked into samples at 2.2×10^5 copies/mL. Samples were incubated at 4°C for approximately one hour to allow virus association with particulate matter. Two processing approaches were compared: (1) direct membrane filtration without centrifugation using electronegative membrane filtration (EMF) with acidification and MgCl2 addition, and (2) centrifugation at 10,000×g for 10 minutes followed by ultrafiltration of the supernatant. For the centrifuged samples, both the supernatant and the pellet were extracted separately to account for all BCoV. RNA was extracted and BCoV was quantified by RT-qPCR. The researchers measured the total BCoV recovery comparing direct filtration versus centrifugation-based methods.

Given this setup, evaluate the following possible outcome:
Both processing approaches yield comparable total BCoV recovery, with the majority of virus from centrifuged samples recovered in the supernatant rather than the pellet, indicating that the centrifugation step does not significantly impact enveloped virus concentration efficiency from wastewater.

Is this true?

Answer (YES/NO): YES